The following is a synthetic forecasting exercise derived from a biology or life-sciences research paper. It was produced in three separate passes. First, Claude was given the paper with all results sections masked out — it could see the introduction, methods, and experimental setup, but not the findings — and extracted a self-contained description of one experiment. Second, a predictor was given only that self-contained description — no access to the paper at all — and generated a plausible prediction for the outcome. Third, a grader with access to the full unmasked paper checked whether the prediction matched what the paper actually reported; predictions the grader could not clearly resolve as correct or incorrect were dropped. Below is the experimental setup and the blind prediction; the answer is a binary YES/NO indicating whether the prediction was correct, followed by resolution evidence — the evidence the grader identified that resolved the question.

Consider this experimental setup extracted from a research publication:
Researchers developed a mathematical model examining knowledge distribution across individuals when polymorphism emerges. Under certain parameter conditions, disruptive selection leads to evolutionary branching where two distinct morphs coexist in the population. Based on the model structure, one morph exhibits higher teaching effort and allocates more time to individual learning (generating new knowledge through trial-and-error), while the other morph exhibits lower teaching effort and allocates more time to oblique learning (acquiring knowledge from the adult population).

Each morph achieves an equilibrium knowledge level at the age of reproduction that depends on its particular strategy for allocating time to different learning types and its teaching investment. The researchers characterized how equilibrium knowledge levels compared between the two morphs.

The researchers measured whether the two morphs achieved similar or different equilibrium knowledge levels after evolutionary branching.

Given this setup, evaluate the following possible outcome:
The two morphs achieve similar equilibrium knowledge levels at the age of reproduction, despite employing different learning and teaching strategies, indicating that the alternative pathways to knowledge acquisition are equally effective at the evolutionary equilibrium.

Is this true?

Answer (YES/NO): NO